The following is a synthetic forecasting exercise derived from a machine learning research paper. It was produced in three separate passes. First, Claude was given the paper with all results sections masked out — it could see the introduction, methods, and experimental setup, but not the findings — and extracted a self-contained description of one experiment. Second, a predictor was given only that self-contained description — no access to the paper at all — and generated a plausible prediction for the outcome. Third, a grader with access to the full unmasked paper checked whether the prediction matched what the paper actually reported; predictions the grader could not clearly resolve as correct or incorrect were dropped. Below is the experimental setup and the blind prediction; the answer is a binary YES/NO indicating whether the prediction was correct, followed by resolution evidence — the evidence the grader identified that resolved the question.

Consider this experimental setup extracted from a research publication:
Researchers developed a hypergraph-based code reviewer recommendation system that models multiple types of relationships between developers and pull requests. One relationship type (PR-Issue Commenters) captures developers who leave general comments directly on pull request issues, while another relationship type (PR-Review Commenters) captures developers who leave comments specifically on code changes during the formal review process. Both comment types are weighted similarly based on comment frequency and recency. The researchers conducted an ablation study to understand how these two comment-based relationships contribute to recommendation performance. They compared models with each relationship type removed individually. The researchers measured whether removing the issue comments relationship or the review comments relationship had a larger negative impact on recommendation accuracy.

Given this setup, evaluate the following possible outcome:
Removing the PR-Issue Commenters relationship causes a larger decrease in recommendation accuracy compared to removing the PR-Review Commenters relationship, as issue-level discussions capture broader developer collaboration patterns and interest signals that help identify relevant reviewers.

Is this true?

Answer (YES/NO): YES